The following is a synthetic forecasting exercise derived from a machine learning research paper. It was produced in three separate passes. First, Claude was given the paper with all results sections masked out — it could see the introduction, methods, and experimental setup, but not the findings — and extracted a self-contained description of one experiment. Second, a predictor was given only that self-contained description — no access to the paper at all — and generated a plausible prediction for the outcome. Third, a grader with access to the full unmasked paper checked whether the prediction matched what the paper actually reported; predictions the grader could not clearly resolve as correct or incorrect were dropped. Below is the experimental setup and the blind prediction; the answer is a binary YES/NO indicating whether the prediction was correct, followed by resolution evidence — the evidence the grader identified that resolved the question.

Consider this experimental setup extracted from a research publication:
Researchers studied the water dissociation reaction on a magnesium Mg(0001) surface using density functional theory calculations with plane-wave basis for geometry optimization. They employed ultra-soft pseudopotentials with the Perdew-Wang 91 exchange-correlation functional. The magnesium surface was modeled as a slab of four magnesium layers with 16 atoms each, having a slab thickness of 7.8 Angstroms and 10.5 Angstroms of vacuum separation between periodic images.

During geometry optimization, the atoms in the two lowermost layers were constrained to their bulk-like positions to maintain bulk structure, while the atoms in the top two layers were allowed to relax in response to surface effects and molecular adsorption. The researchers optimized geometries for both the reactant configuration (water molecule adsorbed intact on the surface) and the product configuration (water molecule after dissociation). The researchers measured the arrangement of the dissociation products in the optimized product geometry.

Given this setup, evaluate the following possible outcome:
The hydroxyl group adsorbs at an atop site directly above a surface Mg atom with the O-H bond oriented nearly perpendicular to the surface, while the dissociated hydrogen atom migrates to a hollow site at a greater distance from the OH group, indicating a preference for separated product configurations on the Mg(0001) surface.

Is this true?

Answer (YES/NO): NO